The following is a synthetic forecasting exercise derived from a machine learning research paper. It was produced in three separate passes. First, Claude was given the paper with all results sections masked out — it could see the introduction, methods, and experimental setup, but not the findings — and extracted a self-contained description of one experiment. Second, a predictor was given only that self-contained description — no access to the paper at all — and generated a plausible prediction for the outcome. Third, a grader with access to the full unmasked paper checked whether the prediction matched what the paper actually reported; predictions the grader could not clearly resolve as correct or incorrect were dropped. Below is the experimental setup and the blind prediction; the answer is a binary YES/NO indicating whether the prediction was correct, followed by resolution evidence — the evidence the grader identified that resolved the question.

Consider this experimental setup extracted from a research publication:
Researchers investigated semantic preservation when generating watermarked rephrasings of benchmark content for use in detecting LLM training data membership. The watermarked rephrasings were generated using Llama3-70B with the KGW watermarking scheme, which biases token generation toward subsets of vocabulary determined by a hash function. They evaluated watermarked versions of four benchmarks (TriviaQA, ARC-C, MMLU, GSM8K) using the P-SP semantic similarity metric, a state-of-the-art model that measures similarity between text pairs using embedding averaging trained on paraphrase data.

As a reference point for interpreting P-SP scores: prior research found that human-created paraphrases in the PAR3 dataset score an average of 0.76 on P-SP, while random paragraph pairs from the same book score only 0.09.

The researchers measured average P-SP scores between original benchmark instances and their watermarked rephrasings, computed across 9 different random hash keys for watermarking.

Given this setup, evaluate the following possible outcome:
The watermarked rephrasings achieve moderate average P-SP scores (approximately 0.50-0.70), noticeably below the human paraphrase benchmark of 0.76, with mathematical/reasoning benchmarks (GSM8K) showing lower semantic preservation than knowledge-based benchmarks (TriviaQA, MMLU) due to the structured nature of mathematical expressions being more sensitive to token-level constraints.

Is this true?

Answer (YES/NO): NO